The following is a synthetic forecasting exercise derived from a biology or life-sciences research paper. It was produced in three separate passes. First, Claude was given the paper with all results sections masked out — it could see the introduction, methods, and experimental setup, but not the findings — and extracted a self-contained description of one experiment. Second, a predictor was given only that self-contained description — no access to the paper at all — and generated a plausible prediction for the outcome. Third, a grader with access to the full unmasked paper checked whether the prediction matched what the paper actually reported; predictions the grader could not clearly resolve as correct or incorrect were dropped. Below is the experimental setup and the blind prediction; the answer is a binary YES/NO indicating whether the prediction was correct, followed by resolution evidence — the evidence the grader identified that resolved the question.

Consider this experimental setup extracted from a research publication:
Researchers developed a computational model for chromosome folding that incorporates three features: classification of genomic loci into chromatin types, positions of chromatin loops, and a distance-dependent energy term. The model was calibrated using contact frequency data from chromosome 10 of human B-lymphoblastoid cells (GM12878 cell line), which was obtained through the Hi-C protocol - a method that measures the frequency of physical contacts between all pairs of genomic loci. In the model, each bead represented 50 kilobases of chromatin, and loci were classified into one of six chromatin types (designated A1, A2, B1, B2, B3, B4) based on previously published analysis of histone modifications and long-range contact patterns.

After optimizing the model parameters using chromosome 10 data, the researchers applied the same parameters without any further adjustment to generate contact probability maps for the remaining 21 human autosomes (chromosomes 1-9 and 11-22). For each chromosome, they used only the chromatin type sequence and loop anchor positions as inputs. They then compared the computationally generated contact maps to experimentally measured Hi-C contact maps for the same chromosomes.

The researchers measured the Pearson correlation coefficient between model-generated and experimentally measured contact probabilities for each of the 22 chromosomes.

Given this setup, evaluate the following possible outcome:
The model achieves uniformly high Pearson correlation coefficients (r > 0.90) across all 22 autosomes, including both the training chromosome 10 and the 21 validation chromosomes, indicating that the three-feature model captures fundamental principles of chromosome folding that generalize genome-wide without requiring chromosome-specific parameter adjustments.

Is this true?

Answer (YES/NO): YES